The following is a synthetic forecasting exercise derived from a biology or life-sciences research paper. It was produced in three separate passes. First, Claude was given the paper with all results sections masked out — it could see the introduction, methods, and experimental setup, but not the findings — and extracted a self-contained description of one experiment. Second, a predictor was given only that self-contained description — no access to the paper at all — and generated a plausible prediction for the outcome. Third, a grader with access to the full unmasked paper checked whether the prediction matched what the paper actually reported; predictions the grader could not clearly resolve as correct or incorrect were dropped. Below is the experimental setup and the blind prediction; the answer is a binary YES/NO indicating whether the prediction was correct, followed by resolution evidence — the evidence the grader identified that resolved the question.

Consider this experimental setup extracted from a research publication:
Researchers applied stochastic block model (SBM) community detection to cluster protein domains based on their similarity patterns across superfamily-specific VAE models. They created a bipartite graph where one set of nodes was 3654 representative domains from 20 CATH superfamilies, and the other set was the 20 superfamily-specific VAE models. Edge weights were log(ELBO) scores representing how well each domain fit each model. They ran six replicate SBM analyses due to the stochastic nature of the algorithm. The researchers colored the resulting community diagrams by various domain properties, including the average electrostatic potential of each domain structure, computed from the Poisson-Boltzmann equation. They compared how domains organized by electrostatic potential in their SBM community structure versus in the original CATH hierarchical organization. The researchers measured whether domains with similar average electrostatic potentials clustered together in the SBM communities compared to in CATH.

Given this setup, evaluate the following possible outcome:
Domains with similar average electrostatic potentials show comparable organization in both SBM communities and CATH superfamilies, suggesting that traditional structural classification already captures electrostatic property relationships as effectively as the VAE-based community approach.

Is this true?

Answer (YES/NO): NO